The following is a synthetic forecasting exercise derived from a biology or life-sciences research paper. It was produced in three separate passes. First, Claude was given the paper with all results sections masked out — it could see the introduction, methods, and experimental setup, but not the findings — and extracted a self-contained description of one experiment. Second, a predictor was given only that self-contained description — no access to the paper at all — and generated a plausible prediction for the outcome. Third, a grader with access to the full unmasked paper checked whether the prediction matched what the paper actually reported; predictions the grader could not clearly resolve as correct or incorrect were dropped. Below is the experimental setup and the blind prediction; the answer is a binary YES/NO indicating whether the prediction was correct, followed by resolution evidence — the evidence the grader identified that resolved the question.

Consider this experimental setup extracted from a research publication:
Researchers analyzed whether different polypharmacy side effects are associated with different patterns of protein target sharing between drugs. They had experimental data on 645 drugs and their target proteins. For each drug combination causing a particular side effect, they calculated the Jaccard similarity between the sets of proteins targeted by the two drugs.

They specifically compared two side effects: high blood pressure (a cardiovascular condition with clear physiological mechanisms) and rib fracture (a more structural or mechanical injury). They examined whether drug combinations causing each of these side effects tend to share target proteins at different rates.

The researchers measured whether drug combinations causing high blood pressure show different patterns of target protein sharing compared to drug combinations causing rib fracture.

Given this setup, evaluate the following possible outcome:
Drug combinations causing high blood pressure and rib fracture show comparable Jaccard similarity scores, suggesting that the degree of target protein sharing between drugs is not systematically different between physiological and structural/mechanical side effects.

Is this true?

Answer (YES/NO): NO